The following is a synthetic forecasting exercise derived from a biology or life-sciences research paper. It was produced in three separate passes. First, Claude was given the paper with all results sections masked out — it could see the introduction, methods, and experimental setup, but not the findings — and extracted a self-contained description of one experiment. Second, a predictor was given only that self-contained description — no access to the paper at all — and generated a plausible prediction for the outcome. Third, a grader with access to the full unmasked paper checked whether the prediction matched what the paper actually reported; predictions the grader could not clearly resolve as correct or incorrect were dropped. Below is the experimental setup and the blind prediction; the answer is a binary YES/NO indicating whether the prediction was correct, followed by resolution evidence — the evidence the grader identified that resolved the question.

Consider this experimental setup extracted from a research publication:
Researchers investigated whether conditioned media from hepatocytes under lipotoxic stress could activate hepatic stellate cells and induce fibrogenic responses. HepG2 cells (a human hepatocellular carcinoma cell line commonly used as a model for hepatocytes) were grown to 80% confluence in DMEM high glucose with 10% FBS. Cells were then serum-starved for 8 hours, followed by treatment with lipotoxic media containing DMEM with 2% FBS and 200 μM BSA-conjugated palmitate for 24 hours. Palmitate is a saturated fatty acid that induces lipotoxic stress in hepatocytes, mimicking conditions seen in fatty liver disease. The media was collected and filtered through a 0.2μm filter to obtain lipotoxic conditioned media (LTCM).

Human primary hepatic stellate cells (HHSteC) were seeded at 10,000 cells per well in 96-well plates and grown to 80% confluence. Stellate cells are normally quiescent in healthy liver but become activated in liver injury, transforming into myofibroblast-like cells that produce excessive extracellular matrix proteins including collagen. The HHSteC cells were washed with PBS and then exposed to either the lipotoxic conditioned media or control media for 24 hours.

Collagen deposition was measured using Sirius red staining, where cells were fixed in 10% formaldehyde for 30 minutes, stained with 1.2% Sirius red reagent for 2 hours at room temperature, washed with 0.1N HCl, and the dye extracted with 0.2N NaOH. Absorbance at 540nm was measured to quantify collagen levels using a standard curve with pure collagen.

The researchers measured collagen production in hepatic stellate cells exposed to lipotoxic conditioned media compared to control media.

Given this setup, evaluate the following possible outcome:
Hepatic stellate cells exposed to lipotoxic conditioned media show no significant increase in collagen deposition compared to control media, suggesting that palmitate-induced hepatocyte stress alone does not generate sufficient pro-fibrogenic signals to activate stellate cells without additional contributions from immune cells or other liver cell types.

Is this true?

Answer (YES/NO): NO